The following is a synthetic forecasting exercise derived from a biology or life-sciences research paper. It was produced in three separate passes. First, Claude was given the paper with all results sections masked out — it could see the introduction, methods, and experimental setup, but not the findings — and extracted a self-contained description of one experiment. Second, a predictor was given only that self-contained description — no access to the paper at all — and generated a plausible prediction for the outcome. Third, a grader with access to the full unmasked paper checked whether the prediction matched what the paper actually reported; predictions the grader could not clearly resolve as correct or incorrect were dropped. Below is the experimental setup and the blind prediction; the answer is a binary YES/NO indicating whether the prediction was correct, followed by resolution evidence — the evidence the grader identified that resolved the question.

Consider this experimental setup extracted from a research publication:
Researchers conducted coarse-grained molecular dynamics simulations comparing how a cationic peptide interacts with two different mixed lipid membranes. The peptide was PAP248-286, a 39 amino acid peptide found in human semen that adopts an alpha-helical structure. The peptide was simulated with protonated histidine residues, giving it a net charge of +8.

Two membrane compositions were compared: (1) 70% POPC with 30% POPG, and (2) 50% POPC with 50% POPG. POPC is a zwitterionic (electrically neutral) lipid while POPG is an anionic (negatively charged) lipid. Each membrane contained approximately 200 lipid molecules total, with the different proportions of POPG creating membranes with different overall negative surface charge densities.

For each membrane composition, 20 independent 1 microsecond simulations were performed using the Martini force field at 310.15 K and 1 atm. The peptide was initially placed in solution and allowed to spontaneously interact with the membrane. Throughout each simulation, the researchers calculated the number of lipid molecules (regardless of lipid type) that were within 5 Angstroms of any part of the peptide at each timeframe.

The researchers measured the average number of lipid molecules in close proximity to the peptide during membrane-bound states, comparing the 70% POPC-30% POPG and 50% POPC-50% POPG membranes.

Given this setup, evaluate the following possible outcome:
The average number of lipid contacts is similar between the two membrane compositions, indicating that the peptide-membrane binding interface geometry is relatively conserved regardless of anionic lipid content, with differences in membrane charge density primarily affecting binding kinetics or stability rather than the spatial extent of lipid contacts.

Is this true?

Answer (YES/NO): NO